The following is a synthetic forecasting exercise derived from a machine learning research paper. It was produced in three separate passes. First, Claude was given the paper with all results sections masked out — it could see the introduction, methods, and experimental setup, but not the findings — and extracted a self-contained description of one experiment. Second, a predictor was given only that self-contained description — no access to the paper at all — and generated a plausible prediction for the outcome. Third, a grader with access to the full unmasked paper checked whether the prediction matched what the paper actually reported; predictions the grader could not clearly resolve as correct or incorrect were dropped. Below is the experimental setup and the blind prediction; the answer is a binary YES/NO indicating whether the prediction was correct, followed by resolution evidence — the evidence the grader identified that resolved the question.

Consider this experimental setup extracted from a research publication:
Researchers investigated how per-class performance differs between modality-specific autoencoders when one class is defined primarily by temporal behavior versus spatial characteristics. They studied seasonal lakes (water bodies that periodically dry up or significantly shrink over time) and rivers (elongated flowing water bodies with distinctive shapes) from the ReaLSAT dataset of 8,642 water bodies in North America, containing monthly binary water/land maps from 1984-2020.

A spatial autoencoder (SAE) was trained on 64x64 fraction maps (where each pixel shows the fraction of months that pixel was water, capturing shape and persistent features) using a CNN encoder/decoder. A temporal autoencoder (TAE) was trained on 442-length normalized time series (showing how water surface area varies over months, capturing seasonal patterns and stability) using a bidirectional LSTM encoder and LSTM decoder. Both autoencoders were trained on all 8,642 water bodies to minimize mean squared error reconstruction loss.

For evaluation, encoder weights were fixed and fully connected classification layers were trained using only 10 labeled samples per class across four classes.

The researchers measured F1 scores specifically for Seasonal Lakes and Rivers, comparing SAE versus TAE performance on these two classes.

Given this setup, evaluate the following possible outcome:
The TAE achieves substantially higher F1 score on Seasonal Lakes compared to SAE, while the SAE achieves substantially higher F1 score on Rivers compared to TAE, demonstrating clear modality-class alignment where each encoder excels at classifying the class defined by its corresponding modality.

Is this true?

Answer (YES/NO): YES